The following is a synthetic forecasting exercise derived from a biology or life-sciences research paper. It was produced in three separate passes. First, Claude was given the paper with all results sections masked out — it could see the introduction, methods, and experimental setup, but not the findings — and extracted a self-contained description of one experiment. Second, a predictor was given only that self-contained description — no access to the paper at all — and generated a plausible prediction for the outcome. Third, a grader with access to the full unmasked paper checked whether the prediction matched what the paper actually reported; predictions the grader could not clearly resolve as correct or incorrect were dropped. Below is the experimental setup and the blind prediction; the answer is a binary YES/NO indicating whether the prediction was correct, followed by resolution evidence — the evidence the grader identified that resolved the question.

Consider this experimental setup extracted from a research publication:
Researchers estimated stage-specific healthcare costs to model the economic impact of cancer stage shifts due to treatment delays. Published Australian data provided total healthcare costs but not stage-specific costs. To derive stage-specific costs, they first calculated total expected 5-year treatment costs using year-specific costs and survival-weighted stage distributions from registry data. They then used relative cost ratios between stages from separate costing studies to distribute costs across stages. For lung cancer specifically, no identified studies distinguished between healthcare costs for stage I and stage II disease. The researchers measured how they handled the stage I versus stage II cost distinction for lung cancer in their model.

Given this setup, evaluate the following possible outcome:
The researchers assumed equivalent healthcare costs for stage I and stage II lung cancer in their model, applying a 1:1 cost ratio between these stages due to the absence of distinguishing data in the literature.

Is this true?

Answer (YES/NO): YES